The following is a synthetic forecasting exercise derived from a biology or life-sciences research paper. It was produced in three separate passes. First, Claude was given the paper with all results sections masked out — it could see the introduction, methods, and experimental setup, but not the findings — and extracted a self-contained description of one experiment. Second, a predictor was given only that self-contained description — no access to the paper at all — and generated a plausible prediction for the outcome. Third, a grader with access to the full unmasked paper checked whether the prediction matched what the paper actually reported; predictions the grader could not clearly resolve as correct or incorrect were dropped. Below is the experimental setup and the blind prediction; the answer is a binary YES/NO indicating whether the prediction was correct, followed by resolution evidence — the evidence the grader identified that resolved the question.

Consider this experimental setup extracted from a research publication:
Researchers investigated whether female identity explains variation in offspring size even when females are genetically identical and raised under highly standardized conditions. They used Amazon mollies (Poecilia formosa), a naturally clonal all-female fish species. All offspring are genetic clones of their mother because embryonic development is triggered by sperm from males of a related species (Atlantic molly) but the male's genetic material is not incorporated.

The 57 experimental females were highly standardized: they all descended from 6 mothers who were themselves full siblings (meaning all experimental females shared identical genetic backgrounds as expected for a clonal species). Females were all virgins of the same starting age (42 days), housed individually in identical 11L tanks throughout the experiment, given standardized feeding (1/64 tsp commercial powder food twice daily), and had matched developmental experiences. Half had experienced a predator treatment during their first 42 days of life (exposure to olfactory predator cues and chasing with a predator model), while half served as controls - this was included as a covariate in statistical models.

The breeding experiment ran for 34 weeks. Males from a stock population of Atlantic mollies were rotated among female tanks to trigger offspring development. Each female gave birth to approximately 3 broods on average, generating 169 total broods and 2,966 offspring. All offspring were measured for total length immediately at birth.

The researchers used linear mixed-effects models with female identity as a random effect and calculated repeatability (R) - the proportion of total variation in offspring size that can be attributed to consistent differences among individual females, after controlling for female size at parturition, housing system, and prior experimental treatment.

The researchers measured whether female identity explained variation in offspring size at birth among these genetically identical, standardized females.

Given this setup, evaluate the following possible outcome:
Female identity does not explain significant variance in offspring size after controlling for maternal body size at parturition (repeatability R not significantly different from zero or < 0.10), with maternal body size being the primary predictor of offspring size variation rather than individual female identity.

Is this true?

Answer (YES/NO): NO